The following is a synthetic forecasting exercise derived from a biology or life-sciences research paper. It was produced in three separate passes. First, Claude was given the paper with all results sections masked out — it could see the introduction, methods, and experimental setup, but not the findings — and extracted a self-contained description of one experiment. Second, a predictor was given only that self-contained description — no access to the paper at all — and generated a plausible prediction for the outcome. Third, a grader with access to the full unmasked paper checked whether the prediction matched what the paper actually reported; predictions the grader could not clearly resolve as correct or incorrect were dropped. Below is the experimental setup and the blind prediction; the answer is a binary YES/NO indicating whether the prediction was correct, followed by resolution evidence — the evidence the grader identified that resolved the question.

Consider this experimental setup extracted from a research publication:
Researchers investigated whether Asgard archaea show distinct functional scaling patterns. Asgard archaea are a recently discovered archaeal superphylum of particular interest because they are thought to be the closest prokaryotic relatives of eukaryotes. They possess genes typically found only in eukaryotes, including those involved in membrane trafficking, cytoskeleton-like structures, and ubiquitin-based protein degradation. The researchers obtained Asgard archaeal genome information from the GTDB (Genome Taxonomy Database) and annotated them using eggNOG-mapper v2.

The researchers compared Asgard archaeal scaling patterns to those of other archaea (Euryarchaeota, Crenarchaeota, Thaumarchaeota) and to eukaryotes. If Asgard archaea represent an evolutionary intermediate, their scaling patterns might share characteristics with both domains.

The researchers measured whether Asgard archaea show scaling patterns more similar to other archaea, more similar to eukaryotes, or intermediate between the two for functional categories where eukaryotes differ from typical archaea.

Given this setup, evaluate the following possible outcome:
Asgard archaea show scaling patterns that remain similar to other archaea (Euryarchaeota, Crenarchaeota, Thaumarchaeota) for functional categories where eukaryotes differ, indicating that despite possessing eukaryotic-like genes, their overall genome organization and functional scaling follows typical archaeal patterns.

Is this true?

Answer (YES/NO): NO